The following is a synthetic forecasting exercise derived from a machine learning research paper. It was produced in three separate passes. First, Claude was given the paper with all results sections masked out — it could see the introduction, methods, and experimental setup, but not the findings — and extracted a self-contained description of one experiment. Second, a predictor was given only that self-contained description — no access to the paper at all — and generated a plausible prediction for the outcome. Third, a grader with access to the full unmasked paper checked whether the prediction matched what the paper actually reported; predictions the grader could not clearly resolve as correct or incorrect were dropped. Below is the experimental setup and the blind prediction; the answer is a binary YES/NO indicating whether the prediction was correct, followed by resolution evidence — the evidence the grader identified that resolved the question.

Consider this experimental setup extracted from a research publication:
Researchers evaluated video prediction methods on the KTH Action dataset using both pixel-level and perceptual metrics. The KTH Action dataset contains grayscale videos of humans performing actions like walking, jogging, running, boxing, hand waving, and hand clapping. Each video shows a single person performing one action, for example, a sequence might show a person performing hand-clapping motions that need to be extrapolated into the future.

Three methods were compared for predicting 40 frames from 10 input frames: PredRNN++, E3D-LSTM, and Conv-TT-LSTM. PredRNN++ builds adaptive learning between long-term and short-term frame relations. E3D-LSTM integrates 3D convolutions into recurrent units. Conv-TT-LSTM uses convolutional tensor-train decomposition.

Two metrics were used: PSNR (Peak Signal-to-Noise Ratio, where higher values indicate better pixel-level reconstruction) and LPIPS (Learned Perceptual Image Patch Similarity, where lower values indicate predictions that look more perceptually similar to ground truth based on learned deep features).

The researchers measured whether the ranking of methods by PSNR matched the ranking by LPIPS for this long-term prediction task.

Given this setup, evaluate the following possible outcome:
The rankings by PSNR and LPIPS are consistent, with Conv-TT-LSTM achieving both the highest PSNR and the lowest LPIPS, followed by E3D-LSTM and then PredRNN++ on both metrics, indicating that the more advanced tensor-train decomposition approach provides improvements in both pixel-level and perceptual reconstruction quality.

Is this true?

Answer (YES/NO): NO